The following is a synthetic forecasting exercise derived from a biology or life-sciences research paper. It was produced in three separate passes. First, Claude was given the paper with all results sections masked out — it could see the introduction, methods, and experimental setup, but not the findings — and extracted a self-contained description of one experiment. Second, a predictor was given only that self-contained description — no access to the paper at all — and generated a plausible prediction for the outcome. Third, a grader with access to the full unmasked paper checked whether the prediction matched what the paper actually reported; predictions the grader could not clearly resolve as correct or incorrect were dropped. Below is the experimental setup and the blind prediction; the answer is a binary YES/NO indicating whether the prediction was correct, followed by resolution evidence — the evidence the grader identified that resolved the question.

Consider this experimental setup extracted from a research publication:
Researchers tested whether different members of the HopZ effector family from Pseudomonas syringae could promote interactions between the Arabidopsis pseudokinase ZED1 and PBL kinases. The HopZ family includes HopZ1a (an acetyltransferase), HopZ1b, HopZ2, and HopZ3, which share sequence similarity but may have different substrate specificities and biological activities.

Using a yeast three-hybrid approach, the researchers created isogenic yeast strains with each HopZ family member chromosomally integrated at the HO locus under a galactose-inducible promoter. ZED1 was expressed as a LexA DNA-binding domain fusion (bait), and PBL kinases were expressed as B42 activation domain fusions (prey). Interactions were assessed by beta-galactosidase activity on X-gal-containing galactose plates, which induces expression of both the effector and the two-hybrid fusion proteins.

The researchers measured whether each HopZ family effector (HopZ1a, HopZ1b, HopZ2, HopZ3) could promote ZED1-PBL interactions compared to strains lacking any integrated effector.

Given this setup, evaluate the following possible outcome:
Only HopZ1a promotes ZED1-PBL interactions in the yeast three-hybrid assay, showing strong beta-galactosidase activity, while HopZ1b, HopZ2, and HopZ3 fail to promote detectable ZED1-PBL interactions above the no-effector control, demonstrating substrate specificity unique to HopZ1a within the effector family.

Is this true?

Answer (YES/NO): NO